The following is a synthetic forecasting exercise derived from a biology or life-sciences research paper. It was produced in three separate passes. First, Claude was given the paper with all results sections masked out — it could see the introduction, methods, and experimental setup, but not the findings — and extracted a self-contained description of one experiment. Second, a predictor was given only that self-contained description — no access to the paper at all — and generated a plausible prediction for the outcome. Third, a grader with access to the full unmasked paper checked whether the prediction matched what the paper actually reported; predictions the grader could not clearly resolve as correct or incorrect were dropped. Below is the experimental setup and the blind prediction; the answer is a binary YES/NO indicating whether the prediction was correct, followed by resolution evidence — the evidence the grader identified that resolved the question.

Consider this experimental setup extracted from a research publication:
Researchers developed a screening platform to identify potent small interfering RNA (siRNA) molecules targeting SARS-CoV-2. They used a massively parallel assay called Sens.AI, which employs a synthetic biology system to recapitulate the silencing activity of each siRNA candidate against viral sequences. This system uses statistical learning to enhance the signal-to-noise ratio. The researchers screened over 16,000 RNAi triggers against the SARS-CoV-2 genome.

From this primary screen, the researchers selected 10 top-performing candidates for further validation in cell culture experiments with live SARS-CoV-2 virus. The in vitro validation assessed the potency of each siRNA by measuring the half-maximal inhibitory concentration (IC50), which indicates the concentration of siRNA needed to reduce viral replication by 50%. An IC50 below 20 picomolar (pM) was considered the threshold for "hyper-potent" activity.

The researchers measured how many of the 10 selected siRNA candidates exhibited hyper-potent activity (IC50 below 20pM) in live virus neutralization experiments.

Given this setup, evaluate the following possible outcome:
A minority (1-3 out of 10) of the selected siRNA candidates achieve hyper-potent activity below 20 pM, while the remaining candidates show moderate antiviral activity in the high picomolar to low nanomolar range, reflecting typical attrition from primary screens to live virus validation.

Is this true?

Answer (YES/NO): NO